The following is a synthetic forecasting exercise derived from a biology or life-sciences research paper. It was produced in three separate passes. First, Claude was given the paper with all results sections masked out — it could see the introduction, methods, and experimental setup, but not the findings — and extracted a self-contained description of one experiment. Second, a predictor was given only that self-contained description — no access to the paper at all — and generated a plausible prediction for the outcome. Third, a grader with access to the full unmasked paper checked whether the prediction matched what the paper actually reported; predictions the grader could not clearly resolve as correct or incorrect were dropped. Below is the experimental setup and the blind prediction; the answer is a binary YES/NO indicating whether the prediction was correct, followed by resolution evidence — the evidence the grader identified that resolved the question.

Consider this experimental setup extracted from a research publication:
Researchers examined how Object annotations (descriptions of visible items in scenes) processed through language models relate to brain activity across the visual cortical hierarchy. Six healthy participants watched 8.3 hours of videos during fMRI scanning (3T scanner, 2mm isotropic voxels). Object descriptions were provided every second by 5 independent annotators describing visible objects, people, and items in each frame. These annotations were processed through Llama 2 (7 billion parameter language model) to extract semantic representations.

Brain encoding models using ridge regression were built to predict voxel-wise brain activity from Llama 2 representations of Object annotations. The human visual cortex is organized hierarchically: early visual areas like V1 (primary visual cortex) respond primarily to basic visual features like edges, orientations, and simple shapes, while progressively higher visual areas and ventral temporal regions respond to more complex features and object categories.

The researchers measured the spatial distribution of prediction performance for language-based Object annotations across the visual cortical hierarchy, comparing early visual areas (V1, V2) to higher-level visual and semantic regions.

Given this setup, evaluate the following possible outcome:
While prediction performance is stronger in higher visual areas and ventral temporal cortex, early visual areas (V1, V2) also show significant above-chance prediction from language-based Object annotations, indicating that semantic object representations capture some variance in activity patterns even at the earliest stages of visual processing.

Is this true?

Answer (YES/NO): NO